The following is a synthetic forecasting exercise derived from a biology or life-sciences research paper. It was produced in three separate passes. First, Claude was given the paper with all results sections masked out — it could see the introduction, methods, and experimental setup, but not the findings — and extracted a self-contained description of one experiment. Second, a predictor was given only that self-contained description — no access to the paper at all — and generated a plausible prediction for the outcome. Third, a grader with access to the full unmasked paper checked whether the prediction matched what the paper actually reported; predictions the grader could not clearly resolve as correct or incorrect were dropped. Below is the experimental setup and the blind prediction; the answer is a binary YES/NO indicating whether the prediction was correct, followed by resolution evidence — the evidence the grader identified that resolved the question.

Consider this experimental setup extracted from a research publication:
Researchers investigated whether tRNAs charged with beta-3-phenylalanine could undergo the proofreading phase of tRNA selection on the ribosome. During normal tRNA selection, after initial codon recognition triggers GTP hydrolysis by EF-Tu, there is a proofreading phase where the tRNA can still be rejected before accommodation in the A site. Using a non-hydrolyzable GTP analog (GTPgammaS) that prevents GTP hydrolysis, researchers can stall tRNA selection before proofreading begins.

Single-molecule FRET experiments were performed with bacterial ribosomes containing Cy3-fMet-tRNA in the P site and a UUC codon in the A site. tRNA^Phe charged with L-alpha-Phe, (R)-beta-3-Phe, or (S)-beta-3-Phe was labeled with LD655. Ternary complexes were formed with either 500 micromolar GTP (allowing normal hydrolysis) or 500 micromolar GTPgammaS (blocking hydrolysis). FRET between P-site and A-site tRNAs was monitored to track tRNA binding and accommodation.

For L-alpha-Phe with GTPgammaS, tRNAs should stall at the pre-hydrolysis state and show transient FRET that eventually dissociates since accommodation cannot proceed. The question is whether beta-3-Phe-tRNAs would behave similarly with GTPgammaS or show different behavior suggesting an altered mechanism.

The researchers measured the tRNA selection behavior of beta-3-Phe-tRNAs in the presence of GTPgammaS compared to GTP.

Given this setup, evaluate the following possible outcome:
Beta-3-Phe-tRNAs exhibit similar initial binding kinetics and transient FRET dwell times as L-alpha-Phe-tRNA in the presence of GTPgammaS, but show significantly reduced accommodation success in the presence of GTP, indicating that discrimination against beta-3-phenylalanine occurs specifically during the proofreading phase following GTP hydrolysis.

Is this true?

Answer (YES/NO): NO